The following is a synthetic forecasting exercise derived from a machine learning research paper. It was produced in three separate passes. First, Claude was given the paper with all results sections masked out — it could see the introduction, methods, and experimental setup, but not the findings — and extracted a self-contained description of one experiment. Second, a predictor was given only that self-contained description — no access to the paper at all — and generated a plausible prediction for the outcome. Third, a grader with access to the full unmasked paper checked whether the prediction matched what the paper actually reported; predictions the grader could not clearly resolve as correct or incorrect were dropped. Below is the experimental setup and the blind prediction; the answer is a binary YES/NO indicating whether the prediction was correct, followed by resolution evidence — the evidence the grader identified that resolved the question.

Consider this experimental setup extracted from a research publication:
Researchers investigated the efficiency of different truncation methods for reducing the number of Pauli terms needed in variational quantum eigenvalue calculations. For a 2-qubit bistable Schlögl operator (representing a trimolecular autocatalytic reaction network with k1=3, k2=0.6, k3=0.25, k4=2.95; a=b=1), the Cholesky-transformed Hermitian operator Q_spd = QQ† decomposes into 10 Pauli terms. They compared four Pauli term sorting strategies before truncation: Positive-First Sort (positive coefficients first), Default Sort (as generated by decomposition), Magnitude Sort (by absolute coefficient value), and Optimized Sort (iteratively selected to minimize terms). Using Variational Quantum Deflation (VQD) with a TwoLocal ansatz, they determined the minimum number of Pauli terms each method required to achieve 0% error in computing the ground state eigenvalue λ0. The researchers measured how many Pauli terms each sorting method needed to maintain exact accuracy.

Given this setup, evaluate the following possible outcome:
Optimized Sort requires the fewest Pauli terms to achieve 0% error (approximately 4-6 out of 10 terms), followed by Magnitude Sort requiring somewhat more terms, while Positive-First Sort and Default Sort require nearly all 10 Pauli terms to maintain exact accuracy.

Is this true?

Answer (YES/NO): NO